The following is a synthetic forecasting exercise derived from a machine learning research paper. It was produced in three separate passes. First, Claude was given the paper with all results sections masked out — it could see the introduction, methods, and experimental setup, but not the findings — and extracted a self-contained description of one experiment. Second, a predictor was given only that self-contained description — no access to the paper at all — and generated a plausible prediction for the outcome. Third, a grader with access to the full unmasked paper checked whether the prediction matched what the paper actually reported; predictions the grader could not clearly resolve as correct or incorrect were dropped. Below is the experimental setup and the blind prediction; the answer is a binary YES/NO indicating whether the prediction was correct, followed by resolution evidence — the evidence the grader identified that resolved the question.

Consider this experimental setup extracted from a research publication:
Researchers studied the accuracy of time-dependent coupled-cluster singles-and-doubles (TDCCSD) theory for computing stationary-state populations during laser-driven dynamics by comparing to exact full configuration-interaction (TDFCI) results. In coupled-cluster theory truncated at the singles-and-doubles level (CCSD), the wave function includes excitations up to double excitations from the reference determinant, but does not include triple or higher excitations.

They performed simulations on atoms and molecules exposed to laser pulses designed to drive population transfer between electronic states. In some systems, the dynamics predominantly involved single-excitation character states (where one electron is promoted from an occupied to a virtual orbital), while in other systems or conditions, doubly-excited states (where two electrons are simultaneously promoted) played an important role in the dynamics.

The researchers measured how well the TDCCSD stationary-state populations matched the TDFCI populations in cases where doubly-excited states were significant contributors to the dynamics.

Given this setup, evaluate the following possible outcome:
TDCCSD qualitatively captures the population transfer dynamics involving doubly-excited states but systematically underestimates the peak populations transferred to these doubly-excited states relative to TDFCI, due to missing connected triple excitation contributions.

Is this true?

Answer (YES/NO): NO